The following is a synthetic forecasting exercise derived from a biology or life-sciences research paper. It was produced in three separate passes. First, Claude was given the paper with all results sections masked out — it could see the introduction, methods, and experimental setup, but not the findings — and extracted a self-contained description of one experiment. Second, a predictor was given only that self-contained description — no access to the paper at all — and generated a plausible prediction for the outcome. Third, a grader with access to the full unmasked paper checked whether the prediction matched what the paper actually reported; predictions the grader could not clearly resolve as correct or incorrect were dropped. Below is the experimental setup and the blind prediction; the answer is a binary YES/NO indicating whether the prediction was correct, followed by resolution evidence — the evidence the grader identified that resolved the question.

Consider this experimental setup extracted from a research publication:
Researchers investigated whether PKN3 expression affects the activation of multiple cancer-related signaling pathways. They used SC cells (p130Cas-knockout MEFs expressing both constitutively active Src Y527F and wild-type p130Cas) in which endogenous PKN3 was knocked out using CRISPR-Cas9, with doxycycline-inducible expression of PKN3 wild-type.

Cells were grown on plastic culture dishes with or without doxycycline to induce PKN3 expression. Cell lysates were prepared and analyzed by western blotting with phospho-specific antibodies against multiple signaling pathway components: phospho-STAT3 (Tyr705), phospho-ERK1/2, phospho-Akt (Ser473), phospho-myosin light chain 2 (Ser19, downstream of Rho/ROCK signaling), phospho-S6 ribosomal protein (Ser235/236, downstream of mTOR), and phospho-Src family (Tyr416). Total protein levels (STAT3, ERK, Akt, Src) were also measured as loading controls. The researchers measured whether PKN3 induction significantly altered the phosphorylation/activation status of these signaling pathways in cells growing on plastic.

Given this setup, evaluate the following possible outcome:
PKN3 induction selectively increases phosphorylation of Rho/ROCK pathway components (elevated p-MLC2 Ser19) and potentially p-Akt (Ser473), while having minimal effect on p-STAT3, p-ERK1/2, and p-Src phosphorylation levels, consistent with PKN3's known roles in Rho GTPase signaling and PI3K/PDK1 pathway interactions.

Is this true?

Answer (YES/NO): NO